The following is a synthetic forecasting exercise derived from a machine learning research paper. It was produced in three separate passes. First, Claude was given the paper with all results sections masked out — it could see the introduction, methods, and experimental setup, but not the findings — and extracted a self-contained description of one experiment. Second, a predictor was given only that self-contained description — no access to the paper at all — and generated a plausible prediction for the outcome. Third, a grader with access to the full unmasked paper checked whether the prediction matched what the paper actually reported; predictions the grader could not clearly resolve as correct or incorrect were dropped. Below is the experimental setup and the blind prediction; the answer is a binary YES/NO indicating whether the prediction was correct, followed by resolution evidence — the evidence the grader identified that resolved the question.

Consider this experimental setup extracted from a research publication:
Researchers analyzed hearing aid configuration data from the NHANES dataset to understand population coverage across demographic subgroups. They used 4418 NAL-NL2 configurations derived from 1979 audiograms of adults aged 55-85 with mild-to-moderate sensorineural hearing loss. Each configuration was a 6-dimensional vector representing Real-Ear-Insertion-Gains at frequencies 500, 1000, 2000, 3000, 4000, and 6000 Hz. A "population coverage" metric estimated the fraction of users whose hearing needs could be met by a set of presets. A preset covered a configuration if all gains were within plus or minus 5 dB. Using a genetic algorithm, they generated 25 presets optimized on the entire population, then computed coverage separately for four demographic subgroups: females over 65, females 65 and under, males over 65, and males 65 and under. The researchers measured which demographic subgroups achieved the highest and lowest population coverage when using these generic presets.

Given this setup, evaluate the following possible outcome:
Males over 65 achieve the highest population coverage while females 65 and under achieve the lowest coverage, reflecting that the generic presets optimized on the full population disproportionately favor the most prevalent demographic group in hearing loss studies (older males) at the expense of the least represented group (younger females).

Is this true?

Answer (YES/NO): NO